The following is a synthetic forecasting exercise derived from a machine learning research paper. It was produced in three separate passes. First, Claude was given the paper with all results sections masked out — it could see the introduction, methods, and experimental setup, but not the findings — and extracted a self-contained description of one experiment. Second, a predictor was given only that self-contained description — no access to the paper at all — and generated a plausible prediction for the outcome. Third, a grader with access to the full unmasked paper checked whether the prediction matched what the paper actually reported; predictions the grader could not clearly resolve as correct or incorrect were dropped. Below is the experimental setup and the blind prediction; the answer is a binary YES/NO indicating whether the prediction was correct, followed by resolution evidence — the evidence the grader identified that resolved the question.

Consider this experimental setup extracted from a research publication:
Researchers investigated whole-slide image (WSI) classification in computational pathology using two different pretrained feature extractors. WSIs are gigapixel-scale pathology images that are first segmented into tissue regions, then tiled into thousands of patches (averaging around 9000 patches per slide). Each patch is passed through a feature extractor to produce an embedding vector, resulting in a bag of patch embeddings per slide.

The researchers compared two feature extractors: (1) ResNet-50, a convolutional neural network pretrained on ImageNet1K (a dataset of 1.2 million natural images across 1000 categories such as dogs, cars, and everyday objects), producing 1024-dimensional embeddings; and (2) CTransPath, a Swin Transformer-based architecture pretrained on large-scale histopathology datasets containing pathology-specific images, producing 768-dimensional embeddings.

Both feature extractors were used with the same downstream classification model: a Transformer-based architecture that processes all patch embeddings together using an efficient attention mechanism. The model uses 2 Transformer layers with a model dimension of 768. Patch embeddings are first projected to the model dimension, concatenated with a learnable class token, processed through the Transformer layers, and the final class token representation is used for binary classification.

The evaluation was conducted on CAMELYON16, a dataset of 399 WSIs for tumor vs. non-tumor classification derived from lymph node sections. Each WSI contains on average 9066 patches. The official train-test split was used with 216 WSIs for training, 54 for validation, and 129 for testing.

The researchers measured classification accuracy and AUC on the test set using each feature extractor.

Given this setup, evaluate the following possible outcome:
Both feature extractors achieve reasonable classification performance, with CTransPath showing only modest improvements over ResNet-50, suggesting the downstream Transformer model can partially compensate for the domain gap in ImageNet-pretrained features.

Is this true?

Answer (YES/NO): NO